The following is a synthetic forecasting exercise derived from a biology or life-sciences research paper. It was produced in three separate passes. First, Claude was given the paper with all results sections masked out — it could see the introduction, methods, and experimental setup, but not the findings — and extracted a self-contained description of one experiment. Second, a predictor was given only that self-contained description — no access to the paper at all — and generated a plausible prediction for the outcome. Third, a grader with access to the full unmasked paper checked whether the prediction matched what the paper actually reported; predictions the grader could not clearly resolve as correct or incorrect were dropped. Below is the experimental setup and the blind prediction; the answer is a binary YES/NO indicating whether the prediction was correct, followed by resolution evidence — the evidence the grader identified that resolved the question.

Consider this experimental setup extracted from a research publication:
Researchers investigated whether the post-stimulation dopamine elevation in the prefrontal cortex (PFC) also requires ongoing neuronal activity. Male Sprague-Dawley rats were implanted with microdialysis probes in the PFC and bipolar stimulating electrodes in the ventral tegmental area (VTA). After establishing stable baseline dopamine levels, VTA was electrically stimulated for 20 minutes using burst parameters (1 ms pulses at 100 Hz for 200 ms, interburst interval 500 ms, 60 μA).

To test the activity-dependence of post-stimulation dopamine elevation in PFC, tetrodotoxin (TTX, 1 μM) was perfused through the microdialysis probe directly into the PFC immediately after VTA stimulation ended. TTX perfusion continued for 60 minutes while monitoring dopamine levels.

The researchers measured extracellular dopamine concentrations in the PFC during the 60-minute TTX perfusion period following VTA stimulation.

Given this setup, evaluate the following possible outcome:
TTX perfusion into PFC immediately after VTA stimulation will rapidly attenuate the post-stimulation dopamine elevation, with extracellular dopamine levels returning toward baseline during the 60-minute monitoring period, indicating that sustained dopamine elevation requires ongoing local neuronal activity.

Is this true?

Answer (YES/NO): YES